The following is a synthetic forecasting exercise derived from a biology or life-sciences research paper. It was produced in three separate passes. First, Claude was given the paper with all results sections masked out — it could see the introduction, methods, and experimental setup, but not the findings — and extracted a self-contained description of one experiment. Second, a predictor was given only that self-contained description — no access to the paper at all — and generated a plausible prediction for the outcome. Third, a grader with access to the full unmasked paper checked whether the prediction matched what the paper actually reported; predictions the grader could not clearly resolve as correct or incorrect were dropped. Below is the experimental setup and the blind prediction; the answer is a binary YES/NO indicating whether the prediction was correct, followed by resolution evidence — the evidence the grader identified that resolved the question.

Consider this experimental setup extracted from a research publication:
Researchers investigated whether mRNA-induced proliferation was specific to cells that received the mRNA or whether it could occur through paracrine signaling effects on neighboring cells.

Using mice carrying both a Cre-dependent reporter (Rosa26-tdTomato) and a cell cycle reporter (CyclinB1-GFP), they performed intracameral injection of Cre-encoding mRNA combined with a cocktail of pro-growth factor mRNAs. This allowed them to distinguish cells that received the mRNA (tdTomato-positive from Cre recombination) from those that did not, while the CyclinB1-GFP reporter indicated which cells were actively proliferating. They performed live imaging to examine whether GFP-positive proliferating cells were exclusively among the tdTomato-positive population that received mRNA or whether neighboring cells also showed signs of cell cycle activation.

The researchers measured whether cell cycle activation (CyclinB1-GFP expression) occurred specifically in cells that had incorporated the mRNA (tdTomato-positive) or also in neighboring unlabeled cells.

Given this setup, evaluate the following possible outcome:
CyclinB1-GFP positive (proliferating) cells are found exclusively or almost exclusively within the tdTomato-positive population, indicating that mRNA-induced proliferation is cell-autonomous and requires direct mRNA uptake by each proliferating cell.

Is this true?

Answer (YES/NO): YES